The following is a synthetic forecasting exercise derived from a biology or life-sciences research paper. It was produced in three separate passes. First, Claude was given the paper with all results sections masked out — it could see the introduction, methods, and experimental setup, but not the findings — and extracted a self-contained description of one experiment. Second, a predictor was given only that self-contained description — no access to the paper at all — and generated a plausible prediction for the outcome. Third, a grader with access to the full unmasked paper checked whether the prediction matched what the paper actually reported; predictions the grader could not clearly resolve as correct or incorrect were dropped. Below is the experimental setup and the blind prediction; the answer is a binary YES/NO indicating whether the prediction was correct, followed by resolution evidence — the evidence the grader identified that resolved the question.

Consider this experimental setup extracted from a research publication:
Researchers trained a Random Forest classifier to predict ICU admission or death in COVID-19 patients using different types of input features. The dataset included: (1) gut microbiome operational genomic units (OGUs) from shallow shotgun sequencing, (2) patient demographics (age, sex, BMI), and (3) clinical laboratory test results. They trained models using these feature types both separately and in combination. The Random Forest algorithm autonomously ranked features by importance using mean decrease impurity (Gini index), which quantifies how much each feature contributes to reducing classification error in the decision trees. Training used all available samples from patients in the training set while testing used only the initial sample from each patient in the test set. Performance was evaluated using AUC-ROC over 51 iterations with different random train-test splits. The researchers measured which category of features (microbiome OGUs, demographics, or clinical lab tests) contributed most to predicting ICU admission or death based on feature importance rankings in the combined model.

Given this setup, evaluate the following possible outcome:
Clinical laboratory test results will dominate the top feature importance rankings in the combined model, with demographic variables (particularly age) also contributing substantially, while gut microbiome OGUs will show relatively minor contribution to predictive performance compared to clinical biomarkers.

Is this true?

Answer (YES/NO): NO